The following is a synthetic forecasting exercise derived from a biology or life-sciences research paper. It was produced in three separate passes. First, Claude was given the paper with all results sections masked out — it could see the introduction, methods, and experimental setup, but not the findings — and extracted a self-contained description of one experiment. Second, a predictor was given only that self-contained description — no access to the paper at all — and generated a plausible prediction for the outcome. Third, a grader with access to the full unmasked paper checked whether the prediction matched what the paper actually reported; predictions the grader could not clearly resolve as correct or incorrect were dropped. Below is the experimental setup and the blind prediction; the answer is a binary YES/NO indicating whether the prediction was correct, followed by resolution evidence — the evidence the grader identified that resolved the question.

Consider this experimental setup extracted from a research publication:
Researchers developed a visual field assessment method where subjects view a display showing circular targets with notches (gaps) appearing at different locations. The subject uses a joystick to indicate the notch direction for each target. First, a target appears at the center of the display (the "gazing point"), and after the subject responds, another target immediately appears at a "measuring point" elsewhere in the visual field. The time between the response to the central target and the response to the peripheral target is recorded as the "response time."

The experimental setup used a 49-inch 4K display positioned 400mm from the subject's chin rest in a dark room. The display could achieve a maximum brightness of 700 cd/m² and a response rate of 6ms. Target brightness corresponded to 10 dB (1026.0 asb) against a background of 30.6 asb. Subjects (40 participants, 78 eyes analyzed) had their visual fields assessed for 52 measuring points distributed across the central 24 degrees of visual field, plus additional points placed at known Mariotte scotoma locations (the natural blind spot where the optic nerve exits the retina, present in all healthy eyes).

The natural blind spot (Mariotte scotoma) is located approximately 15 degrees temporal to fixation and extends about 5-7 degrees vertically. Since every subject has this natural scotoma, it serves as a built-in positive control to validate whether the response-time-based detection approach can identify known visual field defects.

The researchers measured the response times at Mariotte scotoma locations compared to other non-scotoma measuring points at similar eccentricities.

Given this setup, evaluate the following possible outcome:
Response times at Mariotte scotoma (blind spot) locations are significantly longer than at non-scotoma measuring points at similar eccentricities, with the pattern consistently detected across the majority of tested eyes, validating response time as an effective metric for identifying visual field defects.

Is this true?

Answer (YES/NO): YES